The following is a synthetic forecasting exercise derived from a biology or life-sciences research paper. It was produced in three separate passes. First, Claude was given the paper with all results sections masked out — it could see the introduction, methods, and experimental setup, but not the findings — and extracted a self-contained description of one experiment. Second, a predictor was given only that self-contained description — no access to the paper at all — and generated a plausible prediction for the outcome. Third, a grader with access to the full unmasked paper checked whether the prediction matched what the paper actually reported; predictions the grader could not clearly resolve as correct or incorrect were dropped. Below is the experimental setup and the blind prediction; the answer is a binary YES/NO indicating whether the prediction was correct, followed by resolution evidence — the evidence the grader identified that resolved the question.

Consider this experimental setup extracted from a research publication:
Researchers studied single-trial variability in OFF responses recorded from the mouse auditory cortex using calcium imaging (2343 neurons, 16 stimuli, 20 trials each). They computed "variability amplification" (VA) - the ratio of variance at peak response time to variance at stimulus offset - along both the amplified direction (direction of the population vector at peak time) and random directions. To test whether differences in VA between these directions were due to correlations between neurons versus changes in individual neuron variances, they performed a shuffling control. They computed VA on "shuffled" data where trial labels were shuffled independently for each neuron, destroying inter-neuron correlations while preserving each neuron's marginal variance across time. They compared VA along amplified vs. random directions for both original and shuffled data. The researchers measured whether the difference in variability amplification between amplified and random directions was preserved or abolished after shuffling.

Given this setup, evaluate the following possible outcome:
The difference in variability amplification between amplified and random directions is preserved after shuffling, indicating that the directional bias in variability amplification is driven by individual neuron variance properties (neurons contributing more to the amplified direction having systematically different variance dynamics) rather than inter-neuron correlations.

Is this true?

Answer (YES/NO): NO